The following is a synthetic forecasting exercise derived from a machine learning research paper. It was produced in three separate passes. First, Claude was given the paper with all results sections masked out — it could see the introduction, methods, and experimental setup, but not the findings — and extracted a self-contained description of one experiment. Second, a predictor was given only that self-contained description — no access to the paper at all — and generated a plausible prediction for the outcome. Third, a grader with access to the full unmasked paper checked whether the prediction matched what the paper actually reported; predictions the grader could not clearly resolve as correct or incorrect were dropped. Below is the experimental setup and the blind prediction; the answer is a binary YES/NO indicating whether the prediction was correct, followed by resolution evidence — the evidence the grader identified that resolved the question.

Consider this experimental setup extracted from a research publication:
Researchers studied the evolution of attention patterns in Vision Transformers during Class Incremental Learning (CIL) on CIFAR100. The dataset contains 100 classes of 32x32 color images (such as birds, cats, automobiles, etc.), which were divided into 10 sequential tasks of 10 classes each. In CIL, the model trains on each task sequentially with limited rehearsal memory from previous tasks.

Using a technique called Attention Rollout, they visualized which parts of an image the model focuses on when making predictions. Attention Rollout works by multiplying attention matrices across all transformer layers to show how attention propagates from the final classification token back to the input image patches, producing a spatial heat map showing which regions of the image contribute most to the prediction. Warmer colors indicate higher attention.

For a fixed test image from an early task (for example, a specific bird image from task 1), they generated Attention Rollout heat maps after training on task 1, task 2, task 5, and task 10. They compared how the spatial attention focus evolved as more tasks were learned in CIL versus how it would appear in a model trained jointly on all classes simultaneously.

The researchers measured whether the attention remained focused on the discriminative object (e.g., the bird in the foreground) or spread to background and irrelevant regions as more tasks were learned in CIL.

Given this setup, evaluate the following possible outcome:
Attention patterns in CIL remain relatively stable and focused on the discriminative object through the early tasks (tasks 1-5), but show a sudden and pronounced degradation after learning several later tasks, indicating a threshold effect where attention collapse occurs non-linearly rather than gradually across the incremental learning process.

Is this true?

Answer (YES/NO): NO